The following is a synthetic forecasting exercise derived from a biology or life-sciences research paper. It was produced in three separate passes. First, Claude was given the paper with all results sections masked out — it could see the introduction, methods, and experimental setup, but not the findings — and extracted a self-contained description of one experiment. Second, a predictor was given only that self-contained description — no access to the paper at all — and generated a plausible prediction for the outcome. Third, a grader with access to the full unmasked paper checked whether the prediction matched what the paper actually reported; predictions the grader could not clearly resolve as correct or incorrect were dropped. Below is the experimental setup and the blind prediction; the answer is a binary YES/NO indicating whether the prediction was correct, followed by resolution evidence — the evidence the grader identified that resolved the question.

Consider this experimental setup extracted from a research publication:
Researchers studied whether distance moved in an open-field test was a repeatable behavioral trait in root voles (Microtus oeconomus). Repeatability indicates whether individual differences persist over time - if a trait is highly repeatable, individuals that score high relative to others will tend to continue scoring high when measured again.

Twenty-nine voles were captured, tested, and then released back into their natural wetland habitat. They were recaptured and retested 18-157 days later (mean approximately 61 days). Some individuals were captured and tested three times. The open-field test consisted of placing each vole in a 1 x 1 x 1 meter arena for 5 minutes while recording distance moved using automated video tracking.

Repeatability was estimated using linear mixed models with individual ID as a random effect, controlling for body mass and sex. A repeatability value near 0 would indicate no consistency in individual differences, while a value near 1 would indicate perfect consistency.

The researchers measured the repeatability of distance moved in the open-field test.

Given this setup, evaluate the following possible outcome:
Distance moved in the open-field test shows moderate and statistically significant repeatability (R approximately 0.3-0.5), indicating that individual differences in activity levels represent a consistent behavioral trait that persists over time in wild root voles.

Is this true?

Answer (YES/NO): YES